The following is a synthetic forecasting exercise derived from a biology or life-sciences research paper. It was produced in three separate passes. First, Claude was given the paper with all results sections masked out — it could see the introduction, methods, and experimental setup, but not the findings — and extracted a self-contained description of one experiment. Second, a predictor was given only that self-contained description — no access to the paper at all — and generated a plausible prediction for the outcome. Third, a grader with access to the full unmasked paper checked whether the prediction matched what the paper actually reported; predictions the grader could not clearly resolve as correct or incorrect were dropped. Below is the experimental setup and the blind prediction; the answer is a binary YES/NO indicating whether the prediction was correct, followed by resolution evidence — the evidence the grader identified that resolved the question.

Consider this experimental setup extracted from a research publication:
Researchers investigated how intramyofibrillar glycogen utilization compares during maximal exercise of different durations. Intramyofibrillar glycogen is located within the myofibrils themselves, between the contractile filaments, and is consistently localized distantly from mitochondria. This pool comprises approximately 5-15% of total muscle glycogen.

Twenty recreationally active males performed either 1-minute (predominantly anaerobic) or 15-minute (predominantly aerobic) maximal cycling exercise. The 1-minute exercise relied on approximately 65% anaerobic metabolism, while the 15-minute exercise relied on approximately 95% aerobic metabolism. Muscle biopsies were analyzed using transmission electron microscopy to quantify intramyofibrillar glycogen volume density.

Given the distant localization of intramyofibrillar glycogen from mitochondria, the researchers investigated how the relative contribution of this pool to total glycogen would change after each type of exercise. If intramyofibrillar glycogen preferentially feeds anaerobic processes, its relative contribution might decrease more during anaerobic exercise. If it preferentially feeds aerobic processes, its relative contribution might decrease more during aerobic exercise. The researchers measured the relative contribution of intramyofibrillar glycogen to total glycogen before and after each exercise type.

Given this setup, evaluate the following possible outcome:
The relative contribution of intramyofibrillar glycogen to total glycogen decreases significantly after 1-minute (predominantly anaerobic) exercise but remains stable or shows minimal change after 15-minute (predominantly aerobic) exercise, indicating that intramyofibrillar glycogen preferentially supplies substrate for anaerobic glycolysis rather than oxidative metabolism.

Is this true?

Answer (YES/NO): NO